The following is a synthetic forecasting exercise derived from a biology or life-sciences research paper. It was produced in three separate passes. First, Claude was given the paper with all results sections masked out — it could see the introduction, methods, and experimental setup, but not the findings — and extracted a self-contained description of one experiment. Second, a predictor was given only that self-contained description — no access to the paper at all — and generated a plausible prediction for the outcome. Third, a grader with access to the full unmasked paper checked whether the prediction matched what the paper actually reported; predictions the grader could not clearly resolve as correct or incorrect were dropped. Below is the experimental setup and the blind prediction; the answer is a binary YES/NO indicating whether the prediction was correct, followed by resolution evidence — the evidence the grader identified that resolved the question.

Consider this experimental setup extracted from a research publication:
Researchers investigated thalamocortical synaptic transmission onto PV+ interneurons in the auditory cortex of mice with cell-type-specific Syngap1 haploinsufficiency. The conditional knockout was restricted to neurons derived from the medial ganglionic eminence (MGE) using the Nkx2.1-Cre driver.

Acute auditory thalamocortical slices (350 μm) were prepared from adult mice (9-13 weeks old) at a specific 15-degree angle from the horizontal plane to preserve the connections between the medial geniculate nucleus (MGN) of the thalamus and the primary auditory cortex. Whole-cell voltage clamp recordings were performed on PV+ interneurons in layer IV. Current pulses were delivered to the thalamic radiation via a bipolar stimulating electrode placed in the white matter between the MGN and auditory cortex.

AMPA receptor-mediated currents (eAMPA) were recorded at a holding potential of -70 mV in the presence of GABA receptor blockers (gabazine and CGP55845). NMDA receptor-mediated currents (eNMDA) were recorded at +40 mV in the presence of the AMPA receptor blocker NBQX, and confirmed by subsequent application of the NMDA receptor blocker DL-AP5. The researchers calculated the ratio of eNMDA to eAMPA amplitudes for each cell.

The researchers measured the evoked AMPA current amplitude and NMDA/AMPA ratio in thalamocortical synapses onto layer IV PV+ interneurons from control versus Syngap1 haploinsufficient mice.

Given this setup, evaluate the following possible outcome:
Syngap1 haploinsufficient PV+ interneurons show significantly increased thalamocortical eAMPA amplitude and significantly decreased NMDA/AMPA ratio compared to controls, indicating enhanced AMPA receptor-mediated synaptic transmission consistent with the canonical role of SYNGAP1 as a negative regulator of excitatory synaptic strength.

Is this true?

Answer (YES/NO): NO